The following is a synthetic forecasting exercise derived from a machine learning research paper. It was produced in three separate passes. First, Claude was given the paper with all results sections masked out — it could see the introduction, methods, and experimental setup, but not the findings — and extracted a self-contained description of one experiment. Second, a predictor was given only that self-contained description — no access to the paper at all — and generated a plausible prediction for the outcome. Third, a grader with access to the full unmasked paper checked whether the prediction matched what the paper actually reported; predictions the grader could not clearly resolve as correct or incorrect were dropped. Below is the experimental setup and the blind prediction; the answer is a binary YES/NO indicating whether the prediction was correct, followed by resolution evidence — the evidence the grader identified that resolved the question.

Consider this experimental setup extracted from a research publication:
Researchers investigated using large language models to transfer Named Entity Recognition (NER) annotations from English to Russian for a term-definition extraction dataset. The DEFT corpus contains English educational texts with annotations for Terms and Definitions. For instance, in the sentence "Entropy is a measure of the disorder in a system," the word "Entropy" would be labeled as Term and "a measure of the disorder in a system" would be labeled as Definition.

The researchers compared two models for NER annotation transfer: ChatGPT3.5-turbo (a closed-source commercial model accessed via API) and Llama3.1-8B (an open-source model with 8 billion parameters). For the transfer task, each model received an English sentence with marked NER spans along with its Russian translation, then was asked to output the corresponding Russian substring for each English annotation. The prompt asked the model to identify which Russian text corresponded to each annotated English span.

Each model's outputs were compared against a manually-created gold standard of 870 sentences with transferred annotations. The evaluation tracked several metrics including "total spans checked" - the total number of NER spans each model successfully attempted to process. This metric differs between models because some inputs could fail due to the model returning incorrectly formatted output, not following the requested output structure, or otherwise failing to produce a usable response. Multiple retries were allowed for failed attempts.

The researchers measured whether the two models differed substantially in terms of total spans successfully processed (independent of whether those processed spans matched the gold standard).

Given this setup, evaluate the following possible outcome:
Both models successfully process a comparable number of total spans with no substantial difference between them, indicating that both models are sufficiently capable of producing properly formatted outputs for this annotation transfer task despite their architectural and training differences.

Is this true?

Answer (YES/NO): YES